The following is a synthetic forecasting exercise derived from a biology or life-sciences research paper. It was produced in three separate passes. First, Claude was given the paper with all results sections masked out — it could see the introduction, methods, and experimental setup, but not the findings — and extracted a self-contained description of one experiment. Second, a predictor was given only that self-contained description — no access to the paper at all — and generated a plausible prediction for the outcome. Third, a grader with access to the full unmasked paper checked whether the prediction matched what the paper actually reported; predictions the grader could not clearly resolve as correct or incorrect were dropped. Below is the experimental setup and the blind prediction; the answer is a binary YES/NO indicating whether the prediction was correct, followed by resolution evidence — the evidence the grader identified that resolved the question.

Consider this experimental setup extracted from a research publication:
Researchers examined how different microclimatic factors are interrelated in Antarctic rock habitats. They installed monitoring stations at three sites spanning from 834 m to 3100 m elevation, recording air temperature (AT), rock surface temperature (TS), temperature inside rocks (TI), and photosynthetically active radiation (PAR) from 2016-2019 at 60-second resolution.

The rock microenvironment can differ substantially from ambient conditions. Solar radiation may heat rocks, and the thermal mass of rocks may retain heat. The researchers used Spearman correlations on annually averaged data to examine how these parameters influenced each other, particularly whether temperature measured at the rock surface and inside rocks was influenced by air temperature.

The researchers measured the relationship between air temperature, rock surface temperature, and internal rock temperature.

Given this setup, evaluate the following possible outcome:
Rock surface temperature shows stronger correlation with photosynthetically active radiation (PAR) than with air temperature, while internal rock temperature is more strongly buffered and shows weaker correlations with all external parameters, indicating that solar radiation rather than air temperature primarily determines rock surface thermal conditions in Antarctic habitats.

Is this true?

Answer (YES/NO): NO